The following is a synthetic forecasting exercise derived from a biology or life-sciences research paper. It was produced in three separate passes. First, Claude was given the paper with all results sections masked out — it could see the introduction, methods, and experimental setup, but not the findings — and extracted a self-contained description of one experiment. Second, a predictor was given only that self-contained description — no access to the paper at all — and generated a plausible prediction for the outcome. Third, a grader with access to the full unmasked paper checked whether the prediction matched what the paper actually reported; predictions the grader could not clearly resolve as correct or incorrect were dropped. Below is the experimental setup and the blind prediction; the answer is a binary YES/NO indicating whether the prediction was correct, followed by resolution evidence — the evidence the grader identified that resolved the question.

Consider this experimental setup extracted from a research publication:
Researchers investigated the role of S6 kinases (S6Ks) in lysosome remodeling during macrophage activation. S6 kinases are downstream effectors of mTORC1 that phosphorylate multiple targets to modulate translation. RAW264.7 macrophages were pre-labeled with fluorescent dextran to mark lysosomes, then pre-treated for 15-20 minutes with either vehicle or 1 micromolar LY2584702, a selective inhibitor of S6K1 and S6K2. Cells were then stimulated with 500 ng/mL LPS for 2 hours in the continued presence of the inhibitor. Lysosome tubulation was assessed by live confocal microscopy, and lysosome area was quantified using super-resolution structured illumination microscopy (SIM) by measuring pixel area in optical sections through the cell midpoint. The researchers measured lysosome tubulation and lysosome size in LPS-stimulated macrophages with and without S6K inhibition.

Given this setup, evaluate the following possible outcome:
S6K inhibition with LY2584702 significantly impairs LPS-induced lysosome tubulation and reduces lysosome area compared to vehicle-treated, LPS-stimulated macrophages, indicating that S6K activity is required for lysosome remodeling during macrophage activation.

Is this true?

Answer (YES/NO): NO